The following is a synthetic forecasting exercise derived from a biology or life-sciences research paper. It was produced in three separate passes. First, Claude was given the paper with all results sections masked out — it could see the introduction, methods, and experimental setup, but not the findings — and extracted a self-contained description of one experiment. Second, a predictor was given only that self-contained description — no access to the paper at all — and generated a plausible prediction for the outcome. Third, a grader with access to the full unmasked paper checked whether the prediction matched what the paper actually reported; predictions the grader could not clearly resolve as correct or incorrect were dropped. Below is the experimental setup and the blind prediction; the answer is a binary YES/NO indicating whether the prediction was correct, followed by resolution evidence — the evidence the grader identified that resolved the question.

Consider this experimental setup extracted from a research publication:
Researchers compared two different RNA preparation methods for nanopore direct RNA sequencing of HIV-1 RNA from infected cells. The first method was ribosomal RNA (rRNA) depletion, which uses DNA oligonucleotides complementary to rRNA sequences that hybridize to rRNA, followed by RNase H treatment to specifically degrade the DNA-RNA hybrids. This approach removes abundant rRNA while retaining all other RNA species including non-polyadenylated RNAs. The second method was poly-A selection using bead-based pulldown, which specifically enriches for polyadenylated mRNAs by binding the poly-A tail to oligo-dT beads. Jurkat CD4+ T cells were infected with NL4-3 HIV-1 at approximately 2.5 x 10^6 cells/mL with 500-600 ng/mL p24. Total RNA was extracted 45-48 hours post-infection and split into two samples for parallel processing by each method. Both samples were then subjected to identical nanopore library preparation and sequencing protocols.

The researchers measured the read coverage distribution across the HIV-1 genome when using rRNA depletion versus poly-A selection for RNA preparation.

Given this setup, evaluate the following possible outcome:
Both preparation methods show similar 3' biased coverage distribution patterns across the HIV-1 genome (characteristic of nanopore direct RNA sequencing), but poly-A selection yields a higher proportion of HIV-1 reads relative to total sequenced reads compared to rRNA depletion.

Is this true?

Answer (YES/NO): NO